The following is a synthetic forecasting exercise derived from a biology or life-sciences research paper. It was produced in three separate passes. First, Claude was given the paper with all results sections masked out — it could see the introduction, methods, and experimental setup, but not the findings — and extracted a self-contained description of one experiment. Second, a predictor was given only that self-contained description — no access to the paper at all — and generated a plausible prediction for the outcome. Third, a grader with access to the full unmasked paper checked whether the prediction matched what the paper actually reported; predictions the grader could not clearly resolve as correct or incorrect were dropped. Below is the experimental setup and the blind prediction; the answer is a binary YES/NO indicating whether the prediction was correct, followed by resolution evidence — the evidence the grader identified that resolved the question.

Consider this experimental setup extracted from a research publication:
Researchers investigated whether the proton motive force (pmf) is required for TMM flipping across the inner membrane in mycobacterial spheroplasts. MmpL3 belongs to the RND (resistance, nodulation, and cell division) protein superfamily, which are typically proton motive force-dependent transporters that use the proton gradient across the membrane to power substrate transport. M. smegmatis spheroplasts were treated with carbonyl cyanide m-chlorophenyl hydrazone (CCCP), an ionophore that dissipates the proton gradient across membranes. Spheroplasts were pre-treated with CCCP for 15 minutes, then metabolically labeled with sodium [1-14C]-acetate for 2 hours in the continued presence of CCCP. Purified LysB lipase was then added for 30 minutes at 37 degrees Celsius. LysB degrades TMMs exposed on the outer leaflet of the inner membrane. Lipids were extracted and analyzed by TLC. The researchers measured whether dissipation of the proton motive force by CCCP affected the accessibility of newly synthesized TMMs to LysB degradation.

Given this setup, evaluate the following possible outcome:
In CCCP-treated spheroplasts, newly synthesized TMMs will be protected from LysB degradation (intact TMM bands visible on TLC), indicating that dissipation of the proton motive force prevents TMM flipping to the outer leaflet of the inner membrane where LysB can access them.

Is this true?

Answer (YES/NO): YES